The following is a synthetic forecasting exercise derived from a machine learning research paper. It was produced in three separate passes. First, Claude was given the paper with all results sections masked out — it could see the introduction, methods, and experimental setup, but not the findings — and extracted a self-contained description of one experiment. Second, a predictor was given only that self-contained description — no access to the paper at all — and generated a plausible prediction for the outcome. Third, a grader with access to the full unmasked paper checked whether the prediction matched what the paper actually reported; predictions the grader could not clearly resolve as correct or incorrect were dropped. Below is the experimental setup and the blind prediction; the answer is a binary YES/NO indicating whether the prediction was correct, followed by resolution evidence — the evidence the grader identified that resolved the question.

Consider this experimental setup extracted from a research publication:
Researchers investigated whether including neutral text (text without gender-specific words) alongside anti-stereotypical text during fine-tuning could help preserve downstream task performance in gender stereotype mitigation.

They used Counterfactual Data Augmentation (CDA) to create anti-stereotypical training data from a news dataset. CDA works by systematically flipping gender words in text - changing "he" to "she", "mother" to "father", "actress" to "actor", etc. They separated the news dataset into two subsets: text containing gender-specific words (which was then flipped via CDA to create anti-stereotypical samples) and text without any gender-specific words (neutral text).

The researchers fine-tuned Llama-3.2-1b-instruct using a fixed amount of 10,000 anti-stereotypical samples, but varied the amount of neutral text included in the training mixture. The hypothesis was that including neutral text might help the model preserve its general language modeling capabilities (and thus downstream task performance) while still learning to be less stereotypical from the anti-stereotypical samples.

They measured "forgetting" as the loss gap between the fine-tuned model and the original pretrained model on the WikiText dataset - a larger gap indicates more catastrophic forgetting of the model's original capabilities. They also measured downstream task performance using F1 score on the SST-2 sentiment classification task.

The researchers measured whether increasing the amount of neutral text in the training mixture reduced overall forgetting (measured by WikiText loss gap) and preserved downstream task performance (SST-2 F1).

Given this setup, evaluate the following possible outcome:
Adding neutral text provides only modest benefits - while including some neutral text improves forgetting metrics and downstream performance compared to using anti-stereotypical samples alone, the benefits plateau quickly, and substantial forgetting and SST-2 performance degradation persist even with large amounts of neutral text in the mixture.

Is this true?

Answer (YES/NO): NO